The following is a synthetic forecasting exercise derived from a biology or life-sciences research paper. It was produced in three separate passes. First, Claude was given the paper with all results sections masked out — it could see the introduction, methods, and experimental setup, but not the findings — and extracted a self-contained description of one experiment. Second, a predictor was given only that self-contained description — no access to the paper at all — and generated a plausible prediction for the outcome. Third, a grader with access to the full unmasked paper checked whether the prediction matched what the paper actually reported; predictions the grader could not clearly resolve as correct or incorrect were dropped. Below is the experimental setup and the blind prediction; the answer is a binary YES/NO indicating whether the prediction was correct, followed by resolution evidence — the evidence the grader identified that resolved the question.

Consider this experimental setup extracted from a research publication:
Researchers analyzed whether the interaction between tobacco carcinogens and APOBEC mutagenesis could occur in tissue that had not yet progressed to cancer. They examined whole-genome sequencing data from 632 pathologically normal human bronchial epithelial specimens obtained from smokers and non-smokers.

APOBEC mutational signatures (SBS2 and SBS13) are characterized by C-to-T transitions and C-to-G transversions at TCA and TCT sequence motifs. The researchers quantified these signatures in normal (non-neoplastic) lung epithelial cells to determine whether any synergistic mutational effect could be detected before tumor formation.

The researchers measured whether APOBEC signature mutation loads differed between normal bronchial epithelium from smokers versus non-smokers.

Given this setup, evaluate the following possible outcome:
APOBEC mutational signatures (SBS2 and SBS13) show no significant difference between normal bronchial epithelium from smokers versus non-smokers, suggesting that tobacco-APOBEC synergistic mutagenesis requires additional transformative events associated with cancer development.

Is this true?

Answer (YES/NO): NO